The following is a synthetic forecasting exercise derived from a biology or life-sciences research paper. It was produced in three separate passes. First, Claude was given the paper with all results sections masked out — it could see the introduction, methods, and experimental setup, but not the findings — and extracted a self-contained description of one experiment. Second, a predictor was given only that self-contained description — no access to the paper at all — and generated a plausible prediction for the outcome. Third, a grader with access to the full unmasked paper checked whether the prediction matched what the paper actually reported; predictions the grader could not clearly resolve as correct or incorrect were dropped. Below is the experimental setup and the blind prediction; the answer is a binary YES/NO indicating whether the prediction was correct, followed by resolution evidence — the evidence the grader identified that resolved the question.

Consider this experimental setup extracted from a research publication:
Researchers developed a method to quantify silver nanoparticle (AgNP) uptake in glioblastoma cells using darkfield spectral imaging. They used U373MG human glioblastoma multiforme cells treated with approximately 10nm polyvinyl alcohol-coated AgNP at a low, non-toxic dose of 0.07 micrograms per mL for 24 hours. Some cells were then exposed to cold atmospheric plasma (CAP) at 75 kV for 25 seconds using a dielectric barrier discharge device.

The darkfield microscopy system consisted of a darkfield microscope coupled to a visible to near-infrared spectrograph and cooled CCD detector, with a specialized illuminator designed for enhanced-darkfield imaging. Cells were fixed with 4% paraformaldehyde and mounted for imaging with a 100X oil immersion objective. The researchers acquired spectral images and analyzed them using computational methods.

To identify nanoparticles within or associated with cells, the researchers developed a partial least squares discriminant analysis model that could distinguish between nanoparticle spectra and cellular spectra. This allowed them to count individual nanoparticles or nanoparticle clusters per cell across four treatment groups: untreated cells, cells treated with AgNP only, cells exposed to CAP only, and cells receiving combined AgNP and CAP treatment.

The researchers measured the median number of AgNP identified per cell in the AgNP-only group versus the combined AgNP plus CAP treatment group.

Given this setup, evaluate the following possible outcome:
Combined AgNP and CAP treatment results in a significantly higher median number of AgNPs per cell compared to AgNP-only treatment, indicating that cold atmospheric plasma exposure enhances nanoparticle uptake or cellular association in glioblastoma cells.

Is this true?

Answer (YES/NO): YES